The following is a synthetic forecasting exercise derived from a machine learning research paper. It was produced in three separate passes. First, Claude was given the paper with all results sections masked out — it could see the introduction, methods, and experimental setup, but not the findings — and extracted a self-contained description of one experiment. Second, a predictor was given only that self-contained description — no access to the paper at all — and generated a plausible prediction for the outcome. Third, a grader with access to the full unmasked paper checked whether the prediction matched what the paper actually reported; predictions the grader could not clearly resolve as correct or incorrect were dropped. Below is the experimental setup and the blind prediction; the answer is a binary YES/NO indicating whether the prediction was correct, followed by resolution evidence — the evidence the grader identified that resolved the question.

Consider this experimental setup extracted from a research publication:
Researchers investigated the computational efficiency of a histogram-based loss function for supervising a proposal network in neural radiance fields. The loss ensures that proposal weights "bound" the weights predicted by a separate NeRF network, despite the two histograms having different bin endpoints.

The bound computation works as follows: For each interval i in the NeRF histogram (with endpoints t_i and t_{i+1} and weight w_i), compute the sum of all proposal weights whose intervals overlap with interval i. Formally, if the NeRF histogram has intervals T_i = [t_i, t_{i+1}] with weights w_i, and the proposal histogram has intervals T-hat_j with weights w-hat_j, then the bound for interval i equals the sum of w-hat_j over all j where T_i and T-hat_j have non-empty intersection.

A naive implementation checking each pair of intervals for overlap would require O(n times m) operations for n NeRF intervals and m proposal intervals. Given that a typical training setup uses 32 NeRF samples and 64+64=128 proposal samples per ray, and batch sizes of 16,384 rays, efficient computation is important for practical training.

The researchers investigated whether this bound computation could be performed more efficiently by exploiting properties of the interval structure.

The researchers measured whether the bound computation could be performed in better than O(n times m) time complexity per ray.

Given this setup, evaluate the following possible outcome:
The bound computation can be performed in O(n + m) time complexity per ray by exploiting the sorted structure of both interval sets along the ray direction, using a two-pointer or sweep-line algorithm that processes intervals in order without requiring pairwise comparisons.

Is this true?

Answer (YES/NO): NO